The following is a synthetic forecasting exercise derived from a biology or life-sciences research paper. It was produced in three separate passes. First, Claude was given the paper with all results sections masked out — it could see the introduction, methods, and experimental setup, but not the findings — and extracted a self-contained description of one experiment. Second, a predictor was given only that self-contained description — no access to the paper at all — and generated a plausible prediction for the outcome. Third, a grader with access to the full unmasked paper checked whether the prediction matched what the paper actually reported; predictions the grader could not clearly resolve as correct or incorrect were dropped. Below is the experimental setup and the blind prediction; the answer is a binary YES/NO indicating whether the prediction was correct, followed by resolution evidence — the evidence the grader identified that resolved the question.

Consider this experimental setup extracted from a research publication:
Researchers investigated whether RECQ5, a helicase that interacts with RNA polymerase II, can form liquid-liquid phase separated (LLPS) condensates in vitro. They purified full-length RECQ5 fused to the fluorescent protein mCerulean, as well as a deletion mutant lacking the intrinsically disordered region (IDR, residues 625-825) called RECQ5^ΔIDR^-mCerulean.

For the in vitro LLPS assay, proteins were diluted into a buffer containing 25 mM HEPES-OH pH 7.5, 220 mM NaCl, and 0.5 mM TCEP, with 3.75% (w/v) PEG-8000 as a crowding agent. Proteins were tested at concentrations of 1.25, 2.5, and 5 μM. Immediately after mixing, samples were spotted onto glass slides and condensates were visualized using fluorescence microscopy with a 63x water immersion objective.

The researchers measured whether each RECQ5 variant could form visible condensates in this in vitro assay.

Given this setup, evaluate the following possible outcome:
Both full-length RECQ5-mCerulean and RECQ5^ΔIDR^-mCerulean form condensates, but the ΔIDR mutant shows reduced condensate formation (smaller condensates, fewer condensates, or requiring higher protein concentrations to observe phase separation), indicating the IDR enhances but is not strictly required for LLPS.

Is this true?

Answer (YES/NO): NO